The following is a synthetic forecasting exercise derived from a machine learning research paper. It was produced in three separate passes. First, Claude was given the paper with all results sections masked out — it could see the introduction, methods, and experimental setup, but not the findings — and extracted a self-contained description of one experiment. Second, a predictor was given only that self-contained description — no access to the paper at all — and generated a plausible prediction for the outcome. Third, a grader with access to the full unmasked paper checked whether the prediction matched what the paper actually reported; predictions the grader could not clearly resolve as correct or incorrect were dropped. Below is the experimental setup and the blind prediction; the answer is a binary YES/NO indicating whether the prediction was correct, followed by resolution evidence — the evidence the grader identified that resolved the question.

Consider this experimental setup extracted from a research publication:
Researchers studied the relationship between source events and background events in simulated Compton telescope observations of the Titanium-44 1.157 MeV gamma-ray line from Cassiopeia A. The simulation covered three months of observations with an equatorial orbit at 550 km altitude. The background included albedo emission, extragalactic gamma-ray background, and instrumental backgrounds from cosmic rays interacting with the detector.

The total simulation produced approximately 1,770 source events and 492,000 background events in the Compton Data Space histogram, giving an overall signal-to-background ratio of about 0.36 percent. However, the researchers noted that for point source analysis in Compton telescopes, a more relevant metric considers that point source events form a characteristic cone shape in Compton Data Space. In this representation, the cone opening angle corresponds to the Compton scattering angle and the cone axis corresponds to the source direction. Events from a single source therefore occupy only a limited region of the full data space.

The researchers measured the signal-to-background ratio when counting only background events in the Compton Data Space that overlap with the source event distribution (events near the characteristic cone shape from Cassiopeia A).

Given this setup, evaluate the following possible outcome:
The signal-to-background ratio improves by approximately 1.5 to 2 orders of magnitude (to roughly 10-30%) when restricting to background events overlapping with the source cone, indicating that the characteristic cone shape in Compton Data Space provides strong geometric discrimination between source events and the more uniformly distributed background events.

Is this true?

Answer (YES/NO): NO